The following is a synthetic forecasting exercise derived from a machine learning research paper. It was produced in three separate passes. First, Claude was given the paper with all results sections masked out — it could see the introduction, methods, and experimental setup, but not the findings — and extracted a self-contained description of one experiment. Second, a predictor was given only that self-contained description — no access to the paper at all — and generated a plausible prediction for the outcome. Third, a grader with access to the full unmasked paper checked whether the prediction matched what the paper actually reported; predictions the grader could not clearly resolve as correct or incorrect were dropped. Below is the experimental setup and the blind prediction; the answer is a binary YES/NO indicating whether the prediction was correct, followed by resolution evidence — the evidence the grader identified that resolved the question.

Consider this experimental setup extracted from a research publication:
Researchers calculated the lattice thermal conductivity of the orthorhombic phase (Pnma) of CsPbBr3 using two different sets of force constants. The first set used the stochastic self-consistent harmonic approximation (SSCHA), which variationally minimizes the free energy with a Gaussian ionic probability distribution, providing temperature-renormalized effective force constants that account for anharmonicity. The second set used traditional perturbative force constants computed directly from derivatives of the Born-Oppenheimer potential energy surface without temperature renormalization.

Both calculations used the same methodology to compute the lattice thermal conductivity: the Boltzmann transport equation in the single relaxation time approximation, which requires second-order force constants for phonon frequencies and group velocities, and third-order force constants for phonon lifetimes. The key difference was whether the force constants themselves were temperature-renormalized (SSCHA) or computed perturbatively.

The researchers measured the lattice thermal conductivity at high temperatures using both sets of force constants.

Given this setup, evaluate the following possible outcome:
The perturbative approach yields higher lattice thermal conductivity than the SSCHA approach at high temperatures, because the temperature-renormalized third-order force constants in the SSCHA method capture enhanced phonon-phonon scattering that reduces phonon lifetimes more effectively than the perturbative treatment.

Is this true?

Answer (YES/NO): NO